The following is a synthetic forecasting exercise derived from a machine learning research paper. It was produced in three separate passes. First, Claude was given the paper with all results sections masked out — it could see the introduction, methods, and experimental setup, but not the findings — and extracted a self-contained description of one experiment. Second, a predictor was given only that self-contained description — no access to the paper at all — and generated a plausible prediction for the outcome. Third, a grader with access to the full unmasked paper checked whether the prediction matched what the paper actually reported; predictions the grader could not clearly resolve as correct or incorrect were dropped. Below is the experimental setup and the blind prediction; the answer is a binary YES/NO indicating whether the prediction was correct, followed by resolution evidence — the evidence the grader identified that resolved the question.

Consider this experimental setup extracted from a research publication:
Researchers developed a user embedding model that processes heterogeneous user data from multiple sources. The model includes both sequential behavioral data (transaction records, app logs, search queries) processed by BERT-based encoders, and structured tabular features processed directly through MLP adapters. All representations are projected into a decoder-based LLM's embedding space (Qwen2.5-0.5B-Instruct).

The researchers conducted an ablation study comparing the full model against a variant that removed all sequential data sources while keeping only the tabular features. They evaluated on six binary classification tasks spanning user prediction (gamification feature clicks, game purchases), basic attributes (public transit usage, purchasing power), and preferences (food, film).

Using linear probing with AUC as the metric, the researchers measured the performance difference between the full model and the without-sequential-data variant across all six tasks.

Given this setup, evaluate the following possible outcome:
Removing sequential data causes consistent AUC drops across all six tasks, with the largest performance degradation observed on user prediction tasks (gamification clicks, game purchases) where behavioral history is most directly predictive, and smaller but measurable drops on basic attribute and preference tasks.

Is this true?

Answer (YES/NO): NO